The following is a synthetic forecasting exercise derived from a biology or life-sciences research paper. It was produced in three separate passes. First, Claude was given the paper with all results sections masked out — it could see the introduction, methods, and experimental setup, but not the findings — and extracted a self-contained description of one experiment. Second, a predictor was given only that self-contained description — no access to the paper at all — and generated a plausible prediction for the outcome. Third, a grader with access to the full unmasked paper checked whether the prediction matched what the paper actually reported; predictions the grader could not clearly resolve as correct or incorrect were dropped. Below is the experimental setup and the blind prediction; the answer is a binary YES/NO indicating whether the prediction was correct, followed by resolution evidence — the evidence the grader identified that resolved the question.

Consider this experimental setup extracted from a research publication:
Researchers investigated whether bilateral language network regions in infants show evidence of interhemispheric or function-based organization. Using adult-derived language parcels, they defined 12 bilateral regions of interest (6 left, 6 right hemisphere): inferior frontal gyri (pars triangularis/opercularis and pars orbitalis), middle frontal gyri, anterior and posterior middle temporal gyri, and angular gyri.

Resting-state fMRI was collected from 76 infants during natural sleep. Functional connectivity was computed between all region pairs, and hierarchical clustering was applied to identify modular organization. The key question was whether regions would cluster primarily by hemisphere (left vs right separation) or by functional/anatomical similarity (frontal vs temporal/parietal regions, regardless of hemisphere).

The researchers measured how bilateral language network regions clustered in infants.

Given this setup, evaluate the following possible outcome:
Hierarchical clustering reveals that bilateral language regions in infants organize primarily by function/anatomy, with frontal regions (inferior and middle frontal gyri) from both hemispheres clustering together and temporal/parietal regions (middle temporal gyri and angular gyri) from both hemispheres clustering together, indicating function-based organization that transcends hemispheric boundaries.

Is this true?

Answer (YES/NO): NO